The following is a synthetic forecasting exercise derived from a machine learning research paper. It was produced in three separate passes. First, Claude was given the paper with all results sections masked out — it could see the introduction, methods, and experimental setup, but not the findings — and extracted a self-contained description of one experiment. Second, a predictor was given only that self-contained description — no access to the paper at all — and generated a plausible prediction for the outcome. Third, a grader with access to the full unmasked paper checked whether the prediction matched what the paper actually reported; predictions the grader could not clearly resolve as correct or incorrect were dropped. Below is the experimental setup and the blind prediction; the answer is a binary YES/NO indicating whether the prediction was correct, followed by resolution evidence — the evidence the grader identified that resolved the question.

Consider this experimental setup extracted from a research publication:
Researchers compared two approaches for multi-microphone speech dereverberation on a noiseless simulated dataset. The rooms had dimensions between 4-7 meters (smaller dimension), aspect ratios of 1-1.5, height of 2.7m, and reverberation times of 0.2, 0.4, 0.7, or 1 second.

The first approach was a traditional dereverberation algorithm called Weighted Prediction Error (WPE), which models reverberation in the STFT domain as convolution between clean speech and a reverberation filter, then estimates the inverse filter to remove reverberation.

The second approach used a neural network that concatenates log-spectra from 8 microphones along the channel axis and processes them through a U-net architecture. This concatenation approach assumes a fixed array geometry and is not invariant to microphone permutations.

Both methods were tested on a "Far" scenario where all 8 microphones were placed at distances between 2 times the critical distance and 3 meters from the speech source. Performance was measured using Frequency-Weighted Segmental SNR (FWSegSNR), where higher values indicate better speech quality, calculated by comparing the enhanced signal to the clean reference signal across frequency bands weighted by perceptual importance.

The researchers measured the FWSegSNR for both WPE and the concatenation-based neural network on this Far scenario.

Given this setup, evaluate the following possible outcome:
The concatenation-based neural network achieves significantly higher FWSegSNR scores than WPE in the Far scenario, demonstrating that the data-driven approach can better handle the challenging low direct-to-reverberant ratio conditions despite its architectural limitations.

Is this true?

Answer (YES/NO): YES